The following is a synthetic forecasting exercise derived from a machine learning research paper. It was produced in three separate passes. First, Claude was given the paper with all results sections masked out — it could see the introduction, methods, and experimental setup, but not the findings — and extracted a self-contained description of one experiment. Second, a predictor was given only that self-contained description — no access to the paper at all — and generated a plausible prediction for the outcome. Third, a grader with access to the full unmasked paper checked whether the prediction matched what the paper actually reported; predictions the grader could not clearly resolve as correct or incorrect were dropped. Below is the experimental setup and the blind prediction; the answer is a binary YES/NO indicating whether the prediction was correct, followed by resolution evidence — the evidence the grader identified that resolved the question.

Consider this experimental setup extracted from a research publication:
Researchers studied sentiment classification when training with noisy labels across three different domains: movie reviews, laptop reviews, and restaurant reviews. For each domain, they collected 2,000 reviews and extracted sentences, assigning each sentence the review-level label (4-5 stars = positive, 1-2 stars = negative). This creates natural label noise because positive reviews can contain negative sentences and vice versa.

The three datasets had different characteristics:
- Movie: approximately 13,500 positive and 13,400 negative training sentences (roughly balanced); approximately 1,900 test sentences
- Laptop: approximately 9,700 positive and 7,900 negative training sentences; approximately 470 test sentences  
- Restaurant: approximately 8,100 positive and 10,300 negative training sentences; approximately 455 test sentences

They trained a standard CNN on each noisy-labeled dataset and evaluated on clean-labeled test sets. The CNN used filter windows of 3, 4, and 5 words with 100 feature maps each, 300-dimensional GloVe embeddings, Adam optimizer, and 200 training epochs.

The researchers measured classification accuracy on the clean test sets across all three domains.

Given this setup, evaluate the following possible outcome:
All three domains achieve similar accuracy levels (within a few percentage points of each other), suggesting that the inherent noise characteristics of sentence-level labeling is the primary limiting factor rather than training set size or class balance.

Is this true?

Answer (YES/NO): NO